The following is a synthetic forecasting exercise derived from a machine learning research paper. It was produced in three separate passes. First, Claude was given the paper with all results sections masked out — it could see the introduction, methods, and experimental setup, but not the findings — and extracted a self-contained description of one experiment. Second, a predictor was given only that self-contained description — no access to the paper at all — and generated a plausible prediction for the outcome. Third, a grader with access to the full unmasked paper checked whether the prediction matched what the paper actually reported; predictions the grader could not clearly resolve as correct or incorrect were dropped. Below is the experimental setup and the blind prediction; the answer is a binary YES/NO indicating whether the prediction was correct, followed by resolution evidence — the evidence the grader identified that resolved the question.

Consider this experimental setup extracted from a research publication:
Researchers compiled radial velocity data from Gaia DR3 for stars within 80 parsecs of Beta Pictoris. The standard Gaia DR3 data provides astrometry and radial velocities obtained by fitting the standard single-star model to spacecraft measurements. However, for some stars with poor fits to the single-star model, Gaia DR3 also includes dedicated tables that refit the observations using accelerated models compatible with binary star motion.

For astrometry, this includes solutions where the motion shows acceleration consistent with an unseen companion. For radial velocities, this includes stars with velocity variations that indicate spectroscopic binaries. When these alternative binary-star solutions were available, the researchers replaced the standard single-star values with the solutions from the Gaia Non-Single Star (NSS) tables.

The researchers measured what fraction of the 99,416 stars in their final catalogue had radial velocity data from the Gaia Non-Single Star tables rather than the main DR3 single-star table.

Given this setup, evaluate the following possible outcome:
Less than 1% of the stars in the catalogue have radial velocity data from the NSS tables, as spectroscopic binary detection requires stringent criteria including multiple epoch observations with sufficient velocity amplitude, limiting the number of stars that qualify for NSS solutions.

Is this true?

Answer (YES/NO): NO